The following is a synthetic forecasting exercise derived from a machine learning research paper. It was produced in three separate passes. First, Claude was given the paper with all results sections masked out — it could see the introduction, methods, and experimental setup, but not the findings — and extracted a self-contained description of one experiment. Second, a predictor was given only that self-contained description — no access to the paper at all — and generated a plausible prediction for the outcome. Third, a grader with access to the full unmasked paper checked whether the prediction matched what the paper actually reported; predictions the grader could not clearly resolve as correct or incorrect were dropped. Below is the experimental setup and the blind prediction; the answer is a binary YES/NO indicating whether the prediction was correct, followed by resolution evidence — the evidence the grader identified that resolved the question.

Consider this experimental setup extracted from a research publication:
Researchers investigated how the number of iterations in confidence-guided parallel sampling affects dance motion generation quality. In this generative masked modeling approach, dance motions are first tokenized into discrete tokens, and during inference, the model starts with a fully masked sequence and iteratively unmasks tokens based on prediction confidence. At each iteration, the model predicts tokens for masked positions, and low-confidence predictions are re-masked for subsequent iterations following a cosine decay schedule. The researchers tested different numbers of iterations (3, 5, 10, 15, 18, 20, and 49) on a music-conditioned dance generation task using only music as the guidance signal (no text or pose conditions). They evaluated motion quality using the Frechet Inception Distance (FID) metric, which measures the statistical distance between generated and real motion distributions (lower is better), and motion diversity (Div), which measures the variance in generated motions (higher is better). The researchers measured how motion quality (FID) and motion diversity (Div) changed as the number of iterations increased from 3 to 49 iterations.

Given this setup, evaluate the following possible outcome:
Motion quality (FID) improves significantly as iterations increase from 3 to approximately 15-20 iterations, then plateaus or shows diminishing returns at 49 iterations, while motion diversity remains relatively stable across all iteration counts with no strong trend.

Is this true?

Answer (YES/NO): NO